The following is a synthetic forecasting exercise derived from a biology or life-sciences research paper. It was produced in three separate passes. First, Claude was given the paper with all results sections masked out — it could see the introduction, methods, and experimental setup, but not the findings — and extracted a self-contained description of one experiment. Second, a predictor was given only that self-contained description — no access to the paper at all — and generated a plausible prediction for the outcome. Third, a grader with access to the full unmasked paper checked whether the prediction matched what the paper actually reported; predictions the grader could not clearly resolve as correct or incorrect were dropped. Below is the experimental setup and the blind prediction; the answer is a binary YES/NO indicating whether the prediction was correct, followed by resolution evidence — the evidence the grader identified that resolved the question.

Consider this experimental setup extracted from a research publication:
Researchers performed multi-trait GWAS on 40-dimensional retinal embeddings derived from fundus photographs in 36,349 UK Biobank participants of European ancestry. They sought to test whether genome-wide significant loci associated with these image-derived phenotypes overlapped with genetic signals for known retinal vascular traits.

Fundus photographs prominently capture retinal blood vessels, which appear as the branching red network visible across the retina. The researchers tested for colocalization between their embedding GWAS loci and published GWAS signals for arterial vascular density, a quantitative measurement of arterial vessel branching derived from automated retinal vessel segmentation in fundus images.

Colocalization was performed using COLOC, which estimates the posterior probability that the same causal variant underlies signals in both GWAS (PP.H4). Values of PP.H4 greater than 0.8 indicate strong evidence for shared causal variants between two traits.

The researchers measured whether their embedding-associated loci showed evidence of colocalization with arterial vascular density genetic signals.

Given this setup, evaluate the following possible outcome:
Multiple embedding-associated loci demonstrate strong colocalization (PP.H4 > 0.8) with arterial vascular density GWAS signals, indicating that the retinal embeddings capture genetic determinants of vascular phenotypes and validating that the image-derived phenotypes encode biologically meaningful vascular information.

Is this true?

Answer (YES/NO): YES